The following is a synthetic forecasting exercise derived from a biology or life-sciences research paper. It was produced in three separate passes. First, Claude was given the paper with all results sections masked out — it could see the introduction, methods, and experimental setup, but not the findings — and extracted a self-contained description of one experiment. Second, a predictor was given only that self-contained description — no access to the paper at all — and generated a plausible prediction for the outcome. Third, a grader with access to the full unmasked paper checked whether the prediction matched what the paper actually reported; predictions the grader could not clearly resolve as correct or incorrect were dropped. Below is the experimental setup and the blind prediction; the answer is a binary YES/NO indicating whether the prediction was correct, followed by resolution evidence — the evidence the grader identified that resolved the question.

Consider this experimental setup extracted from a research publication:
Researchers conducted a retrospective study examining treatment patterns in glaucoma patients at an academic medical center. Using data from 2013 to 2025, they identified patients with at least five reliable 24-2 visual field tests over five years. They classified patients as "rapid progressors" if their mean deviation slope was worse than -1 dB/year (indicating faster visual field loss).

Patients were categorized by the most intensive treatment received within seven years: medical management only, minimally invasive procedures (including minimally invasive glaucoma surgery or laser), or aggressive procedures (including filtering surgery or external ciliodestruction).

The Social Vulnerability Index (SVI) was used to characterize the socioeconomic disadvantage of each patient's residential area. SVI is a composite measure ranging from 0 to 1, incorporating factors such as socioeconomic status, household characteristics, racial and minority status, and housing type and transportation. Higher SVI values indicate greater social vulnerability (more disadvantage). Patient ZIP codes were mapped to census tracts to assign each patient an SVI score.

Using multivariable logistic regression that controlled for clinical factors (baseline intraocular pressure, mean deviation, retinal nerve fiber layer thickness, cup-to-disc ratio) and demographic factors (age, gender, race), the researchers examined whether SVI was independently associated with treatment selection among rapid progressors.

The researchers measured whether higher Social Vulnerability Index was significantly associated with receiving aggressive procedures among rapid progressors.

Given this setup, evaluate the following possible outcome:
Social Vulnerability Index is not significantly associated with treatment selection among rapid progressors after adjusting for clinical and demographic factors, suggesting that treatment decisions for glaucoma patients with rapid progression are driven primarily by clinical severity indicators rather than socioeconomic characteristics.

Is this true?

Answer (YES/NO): NO